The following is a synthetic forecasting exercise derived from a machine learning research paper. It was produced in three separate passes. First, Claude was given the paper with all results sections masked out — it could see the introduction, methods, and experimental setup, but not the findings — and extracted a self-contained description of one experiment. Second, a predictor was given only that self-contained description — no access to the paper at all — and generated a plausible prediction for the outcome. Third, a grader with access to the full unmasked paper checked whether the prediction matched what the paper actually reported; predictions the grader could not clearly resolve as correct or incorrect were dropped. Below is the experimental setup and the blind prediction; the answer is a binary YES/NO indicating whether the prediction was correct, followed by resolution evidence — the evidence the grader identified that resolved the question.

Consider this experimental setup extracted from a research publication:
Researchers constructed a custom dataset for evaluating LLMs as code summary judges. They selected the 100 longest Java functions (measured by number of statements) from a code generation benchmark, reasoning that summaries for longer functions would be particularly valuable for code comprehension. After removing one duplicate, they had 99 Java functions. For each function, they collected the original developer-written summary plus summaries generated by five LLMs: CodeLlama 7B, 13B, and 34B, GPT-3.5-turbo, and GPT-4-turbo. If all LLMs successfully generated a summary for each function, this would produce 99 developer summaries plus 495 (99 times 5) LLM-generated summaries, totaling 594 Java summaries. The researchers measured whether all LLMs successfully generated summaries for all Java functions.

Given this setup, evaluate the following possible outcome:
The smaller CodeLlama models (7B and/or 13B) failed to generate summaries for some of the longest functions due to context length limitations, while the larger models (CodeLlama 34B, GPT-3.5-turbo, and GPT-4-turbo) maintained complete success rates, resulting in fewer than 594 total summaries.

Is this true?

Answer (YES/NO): NO